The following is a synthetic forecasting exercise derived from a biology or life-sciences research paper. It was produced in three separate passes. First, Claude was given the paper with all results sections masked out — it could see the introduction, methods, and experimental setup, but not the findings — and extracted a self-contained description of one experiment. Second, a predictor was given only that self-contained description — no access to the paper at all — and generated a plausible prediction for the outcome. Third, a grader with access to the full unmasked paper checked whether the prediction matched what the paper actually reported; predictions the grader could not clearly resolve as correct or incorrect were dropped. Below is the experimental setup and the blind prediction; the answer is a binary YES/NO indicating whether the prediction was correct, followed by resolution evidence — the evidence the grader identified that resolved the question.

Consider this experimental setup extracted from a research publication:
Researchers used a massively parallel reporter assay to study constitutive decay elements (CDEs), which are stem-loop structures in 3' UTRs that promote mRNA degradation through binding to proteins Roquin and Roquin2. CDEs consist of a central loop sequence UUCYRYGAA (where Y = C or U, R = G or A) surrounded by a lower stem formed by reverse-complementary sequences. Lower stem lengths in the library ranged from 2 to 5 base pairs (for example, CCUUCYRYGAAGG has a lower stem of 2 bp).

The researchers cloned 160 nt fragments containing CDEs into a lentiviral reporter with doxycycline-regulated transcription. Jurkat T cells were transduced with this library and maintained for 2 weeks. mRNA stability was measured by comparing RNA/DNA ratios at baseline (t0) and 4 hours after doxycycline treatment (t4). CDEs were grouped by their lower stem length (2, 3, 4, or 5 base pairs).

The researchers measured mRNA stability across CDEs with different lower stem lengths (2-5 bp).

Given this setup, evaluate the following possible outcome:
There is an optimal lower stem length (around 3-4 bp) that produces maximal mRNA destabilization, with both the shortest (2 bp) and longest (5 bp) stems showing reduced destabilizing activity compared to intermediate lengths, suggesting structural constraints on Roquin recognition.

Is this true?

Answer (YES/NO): NO